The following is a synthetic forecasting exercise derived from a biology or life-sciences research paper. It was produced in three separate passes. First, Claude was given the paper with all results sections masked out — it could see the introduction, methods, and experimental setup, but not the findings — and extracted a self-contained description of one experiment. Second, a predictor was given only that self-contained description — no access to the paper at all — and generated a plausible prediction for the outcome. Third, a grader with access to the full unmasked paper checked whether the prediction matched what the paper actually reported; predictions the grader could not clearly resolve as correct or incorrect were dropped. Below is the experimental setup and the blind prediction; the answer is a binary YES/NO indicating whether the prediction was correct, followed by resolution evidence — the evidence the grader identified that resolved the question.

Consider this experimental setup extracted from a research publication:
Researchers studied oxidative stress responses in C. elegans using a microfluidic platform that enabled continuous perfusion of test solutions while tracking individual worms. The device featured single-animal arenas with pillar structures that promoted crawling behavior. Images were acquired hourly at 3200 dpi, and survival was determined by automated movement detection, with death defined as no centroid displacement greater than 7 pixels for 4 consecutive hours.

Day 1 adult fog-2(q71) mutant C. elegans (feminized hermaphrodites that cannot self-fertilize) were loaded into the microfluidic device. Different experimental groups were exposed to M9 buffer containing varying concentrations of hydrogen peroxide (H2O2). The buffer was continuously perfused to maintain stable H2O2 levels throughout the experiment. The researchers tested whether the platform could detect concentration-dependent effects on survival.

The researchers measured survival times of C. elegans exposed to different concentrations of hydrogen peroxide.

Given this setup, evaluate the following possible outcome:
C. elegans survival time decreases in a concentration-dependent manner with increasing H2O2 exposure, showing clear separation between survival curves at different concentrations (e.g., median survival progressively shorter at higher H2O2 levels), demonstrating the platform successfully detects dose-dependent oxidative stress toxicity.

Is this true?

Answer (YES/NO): YES